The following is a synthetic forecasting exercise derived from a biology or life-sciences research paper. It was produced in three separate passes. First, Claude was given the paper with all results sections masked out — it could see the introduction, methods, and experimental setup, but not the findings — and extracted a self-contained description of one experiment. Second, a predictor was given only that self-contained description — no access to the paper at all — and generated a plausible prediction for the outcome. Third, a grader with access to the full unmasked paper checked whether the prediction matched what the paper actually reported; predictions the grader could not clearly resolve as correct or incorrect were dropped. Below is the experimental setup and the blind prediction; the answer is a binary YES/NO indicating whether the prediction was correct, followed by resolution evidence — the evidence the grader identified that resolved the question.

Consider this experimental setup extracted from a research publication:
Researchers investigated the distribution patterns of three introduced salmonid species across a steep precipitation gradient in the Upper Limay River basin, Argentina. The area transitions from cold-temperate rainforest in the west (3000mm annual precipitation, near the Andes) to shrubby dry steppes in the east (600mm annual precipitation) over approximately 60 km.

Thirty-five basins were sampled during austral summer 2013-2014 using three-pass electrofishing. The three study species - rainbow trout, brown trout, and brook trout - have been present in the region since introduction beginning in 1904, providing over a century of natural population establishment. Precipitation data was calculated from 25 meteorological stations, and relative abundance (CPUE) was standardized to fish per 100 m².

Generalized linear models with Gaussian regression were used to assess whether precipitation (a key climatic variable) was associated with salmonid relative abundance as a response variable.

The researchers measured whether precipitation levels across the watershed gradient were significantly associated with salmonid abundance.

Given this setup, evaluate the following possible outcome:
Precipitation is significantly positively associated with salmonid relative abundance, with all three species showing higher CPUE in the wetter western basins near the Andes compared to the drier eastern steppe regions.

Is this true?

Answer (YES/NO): NO